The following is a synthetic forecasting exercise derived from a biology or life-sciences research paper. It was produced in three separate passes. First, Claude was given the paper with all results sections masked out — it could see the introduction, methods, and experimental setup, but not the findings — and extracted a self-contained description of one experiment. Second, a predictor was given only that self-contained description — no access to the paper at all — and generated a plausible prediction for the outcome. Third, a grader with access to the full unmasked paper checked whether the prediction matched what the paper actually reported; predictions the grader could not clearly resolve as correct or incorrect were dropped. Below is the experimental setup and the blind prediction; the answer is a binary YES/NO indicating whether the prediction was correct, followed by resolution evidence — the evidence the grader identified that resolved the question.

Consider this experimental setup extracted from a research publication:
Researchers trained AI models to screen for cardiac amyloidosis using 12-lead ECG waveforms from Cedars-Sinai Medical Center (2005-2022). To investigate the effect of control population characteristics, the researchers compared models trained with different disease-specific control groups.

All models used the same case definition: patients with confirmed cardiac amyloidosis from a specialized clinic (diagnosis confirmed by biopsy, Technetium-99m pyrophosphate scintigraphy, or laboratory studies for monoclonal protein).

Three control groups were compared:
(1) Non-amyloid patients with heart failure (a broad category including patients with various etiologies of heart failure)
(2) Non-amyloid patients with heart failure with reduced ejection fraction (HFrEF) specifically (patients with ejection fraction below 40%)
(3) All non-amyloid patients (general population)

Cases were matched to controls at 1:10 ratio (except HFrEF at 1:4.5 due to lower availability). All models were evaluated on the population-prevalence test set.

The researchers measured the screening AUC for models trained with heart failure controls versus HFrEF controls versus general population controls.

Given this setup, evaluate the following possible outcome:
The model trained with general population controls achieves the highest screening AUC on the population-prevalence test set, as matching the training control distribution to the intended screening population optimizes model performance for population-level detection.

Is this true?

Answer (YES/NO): YES